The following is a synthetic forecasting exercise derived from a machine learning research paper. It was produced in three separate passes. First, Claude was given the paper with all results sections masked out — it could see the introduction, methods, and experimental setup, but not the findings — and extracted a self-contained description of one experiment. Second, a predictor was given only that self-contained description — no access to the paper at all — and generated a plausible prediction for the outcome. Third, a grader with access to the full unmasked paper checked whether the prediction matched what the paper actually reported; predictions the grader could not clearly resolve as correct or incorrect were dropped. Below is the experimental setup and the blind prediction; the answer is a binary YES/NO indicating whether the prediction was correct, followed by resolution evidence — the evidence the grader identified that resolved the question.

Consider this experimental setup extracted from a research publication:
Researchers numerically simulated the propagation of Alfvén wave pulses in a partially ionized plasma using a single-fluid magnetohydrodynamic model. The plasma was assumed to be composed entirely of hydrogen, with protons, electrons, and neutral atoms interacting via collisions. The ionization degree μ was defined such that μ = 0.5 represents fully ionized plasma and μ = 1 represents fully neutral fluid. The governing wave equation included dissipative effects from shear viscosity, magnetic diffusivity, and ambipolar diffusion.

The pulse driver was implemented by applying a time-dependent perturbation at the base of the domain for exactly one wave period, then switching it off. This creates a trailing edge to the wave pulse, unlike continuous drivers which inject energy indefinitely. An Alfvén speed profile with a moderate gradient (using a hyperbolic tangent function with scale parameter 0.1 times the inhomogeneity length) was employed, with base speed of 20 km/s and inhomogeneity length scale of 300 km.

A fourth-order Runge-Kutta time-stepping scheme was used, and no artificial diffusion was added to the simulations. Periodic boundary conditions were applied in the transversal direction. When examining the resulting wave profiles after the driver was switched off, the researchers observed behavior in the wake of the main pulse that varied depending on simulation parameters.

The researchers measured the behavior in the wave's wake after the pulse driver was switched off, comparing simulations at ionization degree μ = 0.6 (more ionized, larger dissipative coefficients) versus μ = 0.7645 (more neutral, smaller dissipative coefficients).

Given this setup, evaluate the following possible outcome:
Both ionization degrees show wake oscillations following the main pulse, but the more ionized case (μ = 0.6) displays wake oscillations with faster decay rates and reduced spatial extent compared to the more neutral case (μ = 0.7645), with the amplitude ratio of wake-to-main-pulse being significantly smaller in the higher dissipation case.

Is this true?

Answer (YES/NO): NO